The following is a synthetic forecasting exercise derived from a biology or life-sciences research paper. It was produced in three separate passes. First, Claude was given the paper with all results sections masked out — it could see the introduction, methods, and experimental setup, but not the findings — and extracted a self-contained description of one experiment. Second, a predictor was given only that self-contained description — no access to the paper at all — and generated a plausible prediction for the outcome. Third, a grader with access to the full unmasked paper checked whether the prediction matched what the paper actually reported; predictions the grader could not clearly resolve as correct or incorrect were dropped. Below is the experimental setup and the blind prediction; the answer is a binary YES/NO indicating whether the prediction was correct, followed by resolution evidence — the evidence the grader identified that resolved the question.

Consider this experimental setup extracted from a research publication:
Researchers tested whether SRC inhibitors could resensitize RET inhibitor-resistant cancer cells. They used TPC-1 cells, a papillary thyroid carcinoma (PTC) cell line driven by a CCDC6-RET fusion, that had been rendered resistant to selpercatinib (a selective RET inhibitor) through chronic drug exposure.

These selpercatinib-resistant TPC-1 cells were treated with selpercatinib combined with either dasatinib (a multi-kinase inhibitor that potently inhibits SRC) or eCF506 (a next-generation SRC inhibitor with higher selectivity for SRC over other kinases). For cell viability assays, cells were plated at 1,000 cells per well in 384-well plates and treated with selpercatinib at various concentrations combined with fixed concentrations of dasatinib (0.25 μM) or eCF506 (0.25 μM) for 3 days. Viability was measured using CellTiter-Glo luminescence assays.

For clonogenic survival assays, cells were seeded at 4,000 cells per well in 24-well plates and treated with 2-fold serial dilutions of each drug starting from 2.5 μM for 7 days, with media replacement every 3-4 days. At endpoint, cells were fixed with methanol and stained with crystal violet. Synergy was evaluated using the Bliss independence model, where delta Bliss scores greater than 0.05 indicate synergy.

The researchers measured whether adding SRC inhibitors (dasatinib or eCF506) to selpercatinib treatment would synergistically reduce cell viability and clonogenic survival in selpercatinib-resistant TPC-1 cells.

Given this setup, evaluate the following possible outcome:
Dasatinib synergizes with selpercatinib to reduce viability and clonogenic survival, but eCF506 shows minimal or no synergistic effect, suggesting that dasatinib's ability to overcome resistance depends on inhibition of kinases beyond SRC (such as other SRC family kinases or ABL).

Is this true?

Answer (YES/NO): NO